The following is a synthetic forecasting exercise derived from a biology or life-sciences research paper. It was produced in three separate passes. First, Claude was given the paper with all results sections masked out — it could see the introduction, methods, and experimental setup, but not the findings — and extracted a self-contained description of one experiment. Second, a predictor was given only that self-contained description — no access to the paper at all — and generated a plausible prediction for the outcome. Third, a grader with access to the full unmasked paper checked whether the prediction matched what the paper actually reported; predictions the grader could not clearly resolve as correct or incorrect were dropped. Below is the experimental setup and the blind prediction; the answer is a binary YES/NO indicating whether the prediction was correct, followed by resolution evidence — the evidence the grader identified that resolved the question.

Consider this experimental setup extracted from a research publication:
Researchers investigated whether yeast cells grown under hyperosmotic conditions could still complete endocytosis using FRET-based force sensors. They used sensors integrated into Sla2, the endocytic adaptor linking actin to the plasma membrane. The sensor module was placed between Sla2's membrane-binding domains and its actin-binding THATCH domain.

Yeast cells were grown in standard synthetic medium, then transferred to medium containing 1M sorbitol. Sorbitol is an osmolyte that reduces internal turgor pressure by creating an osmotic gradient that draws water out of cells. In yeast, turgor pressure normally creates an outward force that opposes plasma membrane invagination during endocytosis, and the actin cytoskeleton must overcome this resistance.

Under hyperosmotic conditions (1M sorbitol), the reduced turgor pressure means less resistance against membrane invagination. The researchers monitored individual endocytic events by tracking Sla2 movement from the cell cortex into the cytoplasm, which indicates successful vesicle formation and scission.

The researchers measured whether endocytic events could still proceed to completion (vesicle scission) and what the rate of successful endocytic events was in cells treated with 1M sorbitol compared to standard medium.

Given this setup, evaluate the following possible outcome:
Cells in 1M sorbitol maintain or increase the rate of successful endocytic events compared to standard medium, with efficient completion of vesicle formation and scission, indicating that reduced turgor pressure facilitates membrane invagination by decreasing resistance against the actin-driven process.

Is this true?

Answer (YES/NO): YES